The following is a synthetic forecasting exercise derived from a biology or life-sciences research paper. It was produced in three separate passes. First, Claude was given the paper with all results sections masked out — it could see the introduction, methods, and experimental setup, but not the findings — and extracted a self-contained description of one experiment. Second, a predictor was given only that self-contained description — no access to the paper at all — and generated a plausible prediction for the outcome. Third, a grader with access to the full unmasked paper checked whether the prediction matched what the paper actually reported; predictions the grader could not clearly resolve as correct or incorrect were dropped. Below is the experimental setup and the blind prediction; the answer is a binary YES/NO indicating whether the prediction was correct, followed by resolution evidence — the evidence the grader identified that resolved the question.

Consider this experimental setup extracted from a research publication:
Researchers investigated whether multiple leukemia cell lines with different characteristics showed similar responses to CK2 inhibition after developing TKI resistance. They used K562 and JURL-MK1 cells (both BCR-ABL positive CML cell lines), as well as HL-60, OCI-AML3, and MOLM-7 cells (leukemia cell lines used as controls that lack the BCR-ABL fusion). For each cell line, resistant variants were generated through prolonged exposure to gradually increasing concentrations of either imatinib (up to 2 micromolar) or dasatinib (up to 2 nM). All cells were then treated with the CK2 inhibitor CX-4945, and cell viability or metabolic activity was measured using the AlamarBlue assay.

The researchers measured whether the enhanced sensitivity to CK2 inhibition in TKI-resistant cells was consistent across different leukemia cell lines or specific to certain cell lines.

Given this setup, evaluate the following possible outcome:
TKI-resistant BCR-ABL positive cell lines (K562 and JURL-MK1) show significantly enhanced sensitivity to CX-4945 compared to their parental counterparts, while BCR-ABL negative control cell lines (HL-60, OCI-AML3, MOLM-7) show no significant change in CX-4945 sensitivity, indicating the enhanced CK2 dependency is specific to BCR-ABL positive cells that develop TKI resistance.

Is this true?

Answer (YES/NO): NO